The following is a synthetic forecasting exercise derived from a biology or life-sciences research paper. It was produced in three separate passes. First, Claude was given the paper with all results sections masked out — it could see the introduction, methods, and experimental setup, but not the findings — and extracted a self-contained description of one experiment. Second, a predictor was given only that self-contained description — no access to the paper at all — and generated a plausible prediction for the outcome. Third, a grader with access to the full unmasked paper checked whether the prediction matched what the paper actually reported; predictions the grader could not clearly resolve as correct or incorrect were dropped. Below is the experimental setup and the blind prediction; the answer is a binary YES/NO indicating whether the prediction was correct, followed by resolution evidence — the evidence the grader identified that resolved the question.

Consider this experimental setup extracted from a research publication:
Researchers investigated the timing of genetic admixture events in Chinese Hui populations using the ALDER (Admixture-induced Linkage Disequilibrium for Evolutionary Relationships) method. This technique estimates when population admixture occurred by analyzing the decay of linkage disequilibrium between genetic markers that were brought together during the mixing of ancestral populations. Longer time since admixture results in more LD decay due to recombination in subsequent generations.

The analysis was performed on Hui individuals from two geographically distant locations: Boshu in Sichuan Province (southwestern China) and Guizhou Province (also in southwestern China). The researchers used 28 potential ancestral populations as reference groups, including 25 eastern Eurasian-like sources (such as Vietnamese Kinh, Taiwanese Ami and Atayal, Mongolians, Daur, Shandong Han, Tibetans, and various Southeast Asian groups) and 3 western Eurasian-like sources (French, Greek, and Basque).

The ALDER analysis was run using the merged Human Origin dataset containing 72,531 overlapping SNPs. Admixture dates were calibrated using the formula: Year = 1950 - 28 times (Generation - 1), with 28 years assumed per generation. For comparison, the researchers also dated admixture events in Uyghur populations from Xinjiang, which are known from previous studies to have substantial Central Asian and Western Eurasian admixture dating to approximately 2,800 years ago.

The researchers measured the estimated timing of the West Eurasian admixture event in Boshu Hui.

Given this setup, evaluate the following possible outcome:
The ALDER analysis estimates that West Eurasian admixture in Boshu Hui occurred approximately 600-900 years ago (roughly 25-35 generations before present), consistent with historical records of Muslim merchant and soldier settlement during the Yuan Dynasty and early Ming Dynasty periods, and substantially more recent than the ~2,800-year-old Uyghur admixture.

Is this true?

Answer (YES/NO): NO